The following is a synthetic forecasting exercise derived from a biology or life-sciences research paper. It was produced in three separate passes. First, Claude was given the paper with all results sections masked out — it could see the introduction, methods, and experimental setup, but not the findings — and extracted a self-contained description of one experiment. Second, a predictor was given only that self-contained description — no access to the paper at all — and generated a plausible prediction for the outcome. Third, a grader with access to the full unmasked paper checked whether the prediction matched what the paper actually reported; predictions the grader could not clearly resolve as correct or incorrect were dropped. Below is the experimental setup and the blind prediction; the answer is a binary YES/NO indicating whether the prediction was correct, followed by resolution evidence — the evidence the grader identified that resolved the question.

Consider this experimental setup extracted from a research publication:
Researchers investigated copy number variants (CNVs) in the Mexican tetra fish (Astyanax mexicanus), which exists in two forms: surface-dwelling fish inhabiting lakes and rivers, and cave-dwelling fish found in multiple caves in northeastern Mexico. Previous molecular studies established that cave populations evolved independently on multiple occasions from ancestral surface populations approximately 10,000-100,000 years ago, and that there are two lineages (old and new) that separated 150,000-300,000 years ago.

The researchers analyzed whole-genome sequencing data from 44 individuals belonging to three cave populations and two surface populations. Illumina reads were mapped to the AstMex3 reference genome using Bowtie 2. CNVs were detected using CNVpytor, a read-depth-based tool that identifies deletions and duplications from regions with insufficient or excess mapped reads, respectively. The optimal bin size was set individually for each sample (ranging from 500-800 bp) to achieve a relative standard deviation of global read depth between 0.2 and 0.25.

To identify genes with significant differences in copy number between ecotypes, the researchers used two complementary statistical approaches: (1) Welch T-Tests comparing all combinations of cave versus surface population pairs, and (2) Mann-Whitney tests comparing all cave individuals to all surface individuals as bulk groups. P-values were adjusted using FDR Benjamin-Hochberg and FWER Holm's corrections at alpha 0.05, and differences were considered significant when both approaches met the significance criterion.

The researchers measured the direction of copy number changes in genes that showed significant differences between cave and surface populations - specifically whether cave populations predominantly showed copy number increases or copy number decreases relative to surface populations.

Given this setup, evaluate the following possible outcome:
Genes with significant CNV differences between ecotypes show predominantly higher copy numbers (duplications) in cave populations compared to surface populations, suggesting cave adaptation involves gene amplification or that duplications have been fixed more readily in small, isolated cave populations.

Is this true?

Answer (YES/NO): YES